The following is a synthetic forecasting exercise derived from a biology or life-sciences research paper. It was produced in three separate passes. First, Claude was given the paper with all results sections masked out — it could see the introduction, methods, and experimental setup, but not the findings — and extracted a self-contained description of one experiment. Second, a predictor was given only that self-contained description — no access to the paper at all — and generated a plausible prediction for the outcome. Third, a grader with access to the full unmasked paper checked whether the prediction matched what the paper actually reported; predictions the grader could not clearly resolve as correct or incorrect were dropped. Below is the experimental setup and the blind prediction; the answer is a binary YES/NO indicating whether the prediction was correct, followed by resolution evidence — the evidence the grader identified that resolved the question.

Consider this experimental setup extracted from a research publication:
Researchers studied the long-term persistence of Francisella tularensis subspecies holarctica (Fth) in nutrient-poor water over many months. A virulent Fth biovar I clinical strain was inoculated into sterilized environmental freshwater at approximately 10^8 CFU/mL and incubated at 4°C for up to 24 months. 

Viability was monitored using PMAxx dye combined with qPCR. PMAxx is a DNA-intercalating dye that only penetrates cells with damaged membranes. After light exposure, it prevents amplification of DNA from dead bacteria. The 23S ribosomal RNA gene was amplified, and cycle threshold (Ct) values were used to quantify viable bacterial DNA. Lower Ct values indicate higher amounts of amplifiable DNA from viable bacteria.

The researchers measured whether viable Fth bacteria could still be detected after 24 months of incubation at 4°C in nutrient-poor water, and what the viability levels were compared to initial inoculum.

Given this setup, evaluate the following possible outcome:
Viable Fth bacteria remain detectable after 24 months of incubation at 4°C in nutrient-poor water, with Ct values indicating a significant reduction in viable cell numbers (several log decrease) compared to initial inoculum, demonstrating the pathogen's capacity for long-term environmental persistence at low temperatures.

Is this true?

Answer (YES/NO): NO